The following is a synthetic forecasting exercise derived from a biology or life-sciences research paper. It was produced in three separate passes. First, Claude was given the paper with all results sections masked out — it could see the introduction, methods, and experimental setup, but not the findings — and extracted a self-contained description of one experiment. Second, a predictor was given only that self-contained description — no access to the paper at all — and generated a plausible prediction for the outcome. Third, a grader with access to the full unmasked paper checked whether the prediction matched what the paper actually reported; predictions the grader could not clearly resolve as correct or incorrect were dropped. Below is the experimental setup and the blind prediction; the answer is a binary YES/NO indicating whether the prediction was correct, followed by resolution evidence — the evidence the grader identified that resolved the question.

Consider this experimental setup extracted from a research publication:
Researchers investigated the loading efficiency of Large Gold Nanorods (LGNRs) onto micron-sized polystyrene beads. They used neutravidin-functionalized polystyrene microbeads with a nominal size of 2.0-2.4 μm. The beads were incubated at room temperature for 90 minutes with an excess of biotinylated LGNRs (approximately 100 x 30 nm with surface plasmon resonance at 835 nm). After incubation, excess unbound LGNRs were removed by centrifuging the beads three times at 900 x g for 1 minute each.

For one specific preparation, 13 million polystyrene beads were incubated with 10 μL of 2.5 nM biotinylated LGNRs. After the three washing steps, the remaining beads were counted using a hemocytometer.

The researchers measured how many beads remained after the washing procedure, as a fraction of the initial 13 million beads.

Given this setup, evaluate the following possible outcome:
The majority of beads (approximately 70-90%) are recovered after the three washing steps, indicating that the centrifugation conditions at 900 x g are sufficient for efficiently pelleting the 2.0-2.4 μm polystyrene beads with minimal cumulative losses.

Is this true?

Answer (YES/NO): NO